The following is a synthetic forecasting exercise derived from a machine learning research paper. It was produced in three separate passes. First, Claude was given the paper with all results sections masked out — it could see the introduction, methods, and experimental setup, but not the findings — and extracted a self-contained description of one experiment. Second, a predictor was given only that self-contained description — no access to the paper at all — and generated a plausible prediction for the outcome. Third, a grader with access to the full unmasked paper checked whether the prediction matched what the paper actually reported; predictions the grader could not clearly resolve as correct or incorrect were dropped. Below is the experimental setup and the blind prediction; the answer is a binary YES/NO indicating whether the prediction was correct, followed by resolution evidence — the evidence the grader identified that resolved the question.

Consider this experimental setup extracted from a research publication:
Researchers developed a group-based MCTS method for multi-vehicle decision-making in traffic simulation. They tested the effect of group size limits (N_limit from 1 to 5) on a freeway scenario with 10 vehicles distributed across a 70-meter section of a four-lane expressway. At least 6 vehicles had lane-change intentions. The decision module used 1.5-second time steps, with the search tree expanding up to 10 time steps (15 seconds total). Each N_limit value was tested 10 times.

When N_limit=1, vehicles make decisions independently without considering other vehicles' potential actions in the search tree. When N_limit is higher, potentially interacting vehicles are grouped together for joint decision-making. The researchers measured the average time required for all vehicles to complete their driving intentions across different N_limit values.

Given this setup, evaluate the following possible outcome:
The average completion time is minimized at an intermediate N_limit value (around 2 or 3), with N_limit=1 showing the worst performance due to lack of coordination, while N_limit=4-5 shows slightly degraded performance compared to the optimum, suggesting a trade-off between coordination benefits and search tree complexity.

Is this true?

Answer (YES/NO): NO